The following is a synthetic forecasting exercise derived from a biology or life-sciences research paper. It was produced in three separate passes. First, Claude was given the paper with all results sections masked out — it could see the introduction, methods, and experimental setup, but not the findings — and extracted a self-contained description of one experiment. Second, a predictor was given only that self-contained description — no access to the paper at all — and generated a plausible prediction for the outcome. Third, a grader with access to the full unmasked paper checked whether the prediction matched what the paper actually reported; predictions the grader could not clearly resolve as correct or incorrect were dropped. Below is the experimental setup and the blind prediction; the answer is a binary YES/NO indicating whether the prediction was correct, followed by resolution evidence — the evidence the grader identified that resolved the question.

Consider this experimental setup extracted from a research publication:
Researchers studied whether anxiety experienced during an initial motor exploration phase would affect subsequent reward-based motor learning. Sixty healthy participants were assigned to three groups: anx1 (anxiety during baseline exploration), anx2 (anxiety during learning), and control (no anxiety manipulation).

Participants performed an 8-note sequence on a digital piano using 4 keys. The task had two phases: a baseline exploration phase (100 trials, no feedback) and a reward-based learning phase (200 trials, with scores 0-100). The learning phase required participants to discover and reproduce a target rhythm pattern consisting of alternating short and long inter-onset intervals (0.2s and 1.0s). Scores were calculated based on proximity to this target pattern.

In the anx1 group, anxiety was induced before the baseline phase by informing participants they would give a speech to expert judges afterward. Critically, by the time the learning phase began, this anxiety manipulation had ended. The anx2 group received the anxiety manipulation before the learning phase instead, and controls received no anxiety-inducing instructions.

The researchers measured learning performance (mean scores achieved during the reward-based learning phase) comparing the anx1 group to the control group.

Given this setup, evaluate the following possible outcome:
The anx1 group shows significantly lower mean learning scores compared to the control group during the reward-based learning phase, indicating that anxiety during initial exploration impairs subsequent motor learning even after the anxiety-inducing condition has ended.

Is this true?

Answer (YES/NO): YES